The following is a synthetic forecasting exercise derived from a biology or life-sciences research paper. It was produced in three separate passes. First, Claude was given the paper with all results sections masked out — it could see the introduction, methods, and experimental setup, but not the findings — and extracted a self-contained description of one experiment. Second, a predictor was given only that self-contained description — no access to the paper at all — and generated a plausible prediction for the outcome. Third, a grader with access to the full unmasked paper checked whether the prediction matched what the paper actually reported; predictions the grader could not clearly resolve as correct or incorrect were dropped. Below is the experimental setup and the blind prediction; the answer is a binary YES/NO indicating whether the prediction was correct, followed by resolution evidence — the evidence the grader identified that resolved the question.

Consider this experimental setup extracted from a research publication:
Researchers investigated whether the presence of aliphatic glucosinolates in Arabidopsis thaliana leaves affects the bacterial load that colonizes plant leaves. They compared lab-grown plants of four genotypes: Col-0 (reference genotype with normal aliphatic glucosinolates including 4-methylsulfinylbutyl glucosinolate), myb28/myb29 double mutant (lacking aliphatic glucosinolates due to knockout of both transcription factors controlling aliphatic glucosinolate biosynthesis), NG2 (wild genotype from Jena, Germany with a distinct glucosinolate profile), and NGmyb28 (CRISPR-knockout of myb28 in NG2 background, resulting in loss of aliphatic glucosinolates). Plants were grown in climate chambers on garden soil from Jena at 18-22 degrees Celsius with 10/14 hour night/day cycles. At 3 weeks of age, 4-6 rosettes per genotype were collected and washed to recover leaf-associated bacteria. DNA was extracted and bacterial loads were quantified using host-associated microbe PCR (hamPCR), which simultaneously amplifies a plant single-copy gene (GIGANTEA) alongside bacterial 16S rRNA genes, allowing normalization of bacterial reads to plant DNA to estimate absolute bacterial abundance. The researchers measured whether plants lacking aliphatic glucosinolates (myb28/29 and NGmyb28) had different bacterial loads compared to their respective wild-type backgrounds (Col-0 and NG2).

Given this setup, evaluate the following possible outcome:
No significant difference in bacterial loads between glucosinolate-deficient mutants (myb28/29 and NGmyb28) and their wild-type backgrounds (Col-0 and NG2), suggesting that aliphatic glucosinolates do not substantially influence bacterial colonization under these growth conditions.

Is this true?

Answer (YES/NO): NO